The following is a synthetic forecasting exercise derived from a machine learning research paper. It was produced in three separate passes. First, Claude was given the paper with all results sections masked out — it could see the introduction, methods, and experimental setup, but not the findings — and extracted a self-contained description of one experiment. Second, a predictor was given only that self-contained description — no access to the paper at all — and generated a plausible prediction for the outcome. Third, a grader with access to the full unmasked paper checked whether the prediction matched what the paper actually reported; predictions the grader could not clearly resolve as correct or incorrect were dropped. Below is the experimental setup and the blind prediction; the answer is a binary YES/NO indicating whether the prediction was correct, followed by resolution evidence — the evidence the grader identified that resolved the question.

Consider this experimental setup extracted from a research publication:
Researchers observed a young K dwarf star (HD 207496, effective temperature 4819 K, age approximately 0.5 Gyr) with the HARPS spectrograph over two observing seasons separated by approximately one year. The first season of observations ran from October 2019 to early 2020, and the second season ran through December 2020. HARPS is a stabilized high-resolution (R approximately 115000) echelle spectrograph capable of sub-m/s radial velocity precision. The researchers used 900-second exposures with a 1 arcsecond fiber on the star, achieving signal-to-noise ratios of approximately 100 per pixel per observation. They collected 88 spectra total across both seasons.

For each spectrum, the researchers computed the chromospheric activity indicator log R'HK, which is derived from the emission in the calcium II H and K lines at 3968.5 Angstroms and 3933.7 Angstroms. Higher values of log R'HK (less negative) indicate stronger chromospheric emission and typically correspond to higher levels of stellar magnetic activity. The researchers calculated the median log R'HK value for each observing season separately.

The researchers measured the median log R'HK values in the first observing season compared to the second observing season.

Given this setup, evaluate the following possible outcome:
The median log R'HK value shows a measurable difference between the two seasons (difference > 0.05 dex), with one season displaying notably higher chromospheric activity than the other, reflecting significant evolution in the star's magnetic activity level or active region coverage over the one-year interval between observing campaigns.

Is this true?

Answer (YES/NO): YES